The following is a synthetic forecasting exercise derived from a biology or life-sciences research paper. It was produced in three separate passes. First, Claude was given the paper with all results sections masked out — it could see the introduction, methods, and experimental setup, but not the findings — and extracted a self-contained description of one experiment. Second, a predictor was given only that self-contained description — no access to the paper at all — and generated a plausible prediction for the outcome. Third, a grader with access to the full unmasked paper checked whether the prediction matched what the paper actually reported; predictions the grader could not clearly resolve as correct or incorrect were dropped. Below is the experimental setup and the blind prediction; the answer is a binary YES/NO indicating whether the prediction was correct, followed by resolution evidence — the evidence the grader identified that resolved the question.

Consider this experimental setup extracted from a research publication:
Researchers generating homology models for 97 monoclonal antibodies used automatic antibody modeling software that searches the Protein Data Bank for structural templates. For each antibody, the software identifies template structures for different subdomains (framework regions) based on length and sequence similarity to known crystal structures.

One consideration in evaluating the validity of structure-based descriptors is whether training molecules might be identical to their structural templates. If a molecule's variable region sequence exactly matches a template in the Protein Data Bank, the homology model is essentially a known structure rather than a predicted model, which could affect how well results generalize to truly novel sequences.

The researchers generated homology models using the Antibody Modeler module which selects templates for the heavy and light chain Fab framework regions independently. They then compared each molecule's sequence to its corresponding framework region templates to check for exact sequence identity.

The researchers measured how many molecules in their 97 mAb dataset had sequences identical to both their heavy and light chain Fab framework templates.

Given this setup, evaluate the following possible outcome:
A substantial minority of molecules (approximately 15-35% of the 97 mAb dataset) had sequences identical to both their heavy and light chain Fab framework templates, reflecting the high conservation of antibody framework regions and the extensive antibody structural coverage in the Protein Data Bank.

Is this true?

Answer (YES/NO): NO